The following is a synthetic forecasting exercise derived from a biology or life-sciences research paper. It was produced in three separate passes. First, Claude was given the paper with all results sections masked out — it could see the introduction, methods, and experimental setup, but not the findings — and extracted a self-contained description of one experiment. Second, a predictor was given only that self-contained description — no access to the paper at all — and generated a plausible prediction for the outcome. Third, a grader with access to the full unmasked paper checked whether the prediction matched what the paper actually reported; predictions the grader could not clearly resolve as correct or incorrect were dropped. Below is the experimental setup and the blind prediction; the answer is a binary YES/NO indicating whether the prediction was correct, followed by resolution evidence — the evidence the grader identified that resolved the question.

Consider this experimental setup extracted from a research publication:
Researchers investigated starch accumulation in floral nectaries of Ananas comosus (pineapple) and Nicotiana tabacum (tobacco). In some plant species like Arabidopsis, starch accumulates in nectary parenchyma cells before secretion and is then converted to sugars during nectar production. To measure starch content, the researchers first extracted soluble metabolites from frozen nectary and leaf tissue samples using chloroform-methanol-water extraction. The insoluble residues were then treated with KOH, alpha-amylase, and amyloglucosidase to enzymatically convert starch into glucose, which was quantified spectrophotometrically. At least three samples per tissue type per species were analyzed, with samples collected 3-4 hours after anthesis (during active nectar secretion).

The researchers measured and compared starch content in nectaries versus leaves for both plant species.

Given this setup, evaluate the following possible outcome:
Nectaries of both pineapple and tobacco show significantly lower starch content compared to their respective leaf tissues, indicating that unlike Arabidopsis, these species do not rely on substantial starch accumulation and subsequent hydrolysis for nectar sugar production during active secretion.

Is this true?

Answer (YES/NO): NO